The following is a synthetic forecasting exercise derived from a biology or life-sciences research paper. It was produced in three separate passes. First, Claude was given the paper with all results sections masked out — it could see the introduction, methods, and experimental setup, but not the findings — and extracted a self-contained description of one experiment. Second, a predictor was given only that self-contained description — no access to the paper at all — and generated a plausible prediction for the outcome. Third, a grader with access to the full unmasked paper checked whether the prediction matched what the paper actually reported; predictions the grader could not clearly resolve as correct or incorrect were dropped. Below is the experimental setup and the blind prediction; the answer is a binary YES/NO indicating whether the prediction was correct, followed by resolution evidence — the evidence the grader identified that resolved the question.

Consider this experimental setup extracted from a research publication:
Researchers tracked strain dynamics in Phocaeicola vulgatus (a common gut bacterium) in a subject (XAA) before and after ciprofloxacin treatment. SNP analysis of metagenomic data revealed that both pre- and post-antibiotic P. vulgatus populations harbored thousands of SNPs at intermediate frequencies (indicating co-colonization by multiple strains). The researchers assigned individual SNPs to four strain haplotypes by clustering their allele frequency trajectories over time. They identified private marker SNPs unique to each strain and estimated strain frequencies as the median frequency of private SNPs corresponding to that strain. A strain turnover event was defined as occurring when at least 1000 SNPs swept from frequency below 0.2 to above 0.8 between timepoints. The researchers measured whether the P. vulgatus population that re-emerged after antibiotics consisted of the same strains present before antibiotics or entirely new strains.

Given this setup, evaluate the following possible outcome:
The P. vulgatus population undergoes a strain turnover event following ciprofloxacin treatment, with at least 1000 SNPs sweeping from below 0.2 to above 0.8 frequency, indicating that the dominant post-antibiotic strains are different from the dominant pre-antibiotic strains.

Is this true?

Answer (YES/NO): YES